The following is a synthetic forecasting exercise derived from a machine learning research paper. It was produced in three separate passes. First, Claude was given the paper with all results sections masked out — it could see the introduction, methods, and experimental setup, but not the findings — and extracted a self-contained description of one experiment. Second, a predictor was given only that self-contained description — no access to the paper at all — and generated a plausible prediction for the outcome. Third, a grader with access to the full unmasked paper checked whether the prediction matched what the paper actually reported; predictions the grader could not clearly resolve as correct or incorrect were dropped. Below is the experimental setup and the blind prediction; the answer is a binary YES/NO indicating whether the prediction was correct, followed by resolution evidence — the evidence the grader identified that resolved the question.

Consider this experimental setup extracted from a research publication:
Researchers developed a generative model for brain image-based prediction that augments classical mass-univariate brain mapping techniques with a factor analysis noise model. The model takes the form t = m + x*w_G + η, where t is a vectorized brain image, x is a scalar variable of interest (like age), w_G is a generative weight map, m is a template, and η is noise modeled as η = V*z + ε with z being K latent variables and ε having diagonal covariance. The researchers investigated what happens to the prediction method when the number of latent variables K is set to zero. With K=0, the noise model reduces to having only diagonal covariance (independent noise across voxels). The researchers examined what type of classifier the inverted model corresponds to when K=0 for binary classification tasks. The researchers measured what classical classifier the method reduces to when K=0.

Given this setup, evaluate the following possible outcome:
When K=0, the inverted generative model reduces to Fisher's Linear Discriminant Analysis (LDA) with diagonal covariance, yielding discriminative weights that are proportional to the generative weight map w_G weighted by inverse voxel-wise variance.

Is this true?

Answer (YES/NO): NO